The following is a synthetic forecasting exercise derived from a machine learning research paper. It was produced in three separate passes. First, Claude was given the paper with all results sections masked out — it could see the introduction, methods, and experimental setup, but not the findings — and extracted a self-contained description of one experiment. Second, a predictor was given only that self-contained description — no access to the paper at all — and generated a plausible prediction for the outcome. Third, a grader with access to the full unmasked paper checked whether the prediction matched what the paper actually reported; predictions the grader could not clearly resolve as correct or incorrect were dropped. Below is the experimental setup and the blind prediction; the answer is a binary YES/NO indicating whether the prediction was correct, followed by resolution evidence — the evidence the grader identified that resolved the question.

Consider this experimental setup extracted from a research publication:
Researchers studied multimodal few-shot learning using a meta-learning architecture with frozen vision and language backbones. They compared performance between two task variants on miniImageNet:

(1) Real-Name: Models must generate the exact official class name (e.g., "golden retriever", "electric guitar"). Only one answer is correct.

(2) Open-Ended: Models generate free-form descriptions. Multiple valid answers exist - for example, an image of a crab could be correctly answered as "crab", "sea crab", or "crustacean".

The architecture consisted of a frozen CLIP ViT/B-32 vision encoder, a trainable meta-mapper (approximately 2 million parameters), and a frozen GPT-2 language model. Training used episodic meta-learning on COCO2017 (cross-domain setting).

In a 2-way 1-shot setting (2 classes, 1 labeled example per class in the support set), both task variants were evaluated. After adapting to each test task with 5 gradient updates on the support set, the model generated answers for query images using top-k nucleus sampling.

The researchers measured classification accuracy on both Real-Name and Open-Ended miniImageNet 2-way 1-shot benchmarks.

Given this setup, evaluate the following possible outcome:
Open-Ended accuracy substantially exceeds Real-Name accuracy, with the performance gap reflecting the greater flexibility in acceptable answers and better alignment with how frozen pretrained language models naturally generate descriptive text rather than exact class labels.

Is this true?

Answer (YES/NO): YES